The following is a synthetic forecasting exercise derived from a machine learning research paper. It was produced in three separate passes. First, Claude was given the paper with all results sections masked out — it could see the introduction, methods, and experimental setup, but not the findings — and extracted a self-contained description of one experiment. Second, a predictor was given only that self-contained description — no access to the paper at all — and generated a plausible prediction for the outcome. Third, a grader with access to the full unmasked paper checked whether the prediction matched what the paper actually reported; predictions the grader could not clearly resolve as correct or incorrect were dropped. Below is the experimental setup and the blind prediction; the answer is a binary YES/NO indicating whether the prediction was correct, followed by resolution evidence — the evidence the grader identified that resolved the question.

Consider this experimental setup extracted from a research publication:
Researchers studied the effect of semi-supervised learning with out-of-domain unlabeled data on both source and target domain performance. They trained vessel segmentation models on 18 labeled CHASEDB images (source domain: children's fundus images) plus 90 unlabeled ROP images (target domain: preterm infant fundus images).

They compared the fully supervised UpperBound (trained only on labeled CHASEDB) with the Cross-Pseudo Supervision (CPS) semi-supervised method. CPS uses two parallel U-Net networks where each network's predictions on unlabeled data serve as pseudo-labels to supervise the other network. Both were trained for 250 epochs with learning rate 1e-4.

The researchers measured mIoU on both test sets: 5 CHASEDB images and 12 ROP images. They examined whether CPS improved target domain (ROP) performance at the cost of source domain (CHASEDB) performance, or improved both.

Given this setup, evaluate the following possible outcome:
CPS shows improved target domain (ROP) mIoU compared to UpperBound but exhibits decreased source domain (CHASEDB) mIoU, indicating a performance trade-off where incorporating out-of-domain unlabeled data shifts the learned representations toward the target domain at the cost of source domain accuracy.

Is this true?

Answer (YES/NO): YES